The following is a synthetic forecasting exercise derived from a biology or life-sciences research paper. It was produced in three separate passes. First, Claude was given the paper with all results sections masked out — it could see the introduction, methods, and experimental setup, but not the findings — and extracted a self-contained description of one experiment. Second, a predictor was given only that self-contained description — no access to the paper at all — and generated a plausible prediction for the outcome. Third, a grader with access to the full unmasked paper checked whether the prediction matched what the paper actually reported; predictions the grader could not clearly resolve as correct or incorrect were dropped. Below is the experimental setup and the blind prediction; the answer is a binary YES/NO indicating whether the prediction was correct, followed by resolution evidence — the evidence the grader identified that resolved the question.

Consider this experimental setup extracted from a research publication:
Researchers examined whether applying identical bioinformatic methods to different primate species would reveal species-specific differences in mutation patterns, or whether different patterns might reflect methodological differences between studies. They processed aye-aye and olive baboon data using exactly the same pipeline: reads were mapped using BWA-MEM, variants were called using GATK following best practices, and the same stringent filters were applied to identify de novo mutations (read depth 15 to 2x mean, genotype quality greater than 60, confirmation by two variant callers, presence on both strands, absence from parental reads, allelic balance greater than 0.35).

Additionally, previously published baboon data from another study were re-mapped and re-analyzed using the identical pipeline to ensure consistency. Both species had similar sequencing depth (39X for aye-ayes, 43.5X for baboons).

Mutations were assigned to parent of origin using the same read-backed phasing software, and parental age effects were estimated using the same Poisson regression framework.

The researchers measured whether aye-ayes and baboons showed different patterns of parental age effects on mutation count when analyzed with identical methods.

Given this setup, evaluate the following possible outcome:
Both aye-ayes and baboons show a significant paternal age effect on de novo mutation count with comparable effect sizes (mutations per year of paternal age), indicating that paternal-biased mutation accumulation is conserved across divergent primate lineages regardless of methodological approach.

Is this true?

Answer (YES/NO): NO